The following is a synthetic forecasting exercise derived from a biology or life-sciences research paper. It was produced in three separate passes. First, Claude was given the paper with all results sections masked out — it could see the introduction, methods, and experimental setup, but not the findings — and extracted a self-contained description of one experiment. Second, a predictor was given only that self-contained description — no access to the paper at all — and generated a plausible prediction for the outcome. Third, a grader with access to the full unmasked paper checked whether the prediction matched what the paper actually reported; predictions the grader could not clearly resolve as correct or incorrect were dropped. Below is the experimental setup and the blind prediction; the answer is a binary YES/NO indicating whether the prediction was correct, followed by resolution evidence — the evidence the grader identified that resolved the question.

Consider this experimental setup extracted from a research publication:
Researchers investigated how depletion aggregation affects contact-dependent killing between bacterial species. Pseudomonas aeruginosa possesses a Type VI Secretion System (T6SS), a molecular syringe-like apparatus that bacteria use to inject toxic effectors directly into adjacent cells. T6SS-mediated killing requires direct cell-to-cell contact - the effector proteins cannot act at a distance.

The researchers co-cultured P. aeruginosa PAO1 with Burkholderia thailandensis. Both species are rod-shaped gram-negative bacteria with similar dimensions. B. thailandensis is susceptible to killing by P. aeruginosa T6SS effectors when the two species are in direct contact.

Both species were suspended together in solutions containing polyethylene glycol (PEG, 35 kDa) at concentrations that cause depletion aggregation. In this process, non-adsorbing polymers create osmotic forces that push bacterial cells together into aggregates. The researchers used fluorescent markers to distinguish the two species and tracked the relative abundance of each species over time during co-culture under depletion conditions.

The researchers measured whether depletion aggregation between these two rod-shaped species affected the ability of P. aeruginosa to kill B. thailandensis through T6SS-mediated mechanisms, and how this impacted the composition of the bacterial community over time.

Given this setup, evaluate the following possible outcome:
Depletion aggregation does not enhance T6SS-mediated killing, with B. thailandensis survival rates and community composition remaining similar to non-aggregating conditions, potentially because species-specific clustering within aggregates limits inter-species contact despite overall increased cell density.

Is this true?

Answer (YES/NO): NO